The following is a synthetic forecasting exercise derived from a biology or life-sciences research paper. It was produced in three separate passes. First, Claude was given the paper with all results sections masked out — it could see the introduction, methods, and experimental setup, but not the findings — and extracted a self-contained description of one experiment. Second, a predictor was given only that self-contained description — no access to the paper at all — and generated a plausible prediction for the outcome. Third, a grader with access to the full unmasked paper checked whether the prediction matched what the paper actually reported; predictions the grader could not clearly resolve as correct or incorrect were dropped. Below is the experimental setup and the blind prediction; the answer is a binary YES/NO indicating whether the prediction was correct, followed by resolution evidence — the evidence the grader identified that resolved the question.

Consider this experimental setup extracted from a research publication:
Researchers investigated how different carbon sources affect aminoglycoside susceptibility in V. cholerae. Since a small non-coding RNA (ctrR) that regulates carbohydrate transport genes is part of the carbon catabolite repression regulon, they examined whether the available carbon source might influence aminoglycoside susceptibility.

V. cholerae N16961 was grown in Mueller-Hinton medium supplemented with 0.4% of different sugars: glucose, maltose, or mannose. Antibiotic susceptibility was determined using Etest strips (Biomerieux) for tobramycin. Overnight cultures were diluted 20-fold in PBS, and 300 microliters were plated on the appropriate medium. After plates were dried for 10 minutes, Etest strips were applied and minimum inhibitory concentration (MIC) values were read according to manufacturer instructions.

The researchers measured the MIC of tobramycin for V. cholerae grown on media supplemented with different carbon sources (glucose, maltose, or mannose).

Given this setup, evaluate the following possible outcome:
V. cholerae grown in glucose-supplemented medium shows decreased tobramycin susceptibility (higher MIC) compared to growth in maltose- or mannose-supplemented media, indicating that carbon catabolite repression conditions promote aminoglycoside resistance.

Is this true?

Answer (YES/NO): YES